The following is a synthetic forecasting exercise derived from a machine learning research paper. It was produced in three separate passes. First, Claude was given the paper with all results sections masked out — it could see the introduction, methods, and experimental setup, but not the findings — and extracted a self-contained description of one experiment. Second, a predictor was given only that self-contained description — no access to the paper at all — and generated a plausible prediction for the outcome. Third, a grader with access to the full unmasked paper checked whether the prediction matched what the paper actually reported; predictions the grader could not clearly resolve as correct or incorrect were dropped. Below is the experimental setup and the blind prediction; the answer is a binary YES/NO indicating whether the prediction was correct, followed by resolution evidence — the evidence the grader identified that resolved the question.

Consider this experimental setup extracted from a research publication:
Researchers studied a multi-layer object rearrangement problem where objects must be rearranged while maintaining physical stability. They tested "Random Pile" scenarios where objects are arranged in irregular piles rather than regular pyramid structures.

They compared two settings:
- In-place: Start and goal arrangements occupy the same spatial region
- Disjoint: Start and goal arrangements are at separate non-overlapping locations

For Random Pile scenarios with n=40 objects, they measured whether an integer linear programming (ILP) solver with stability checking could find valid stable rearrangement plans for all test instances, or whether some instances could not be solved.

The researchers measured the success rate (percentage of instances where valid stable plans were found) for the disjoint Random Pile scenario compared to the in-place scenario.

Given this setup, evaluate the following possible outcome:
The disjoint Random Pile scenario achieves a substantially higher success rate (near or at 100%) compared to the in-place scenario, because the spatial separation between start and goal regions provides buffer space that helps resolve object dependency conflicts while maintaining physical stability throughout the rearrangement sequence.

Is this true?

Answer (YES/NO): NO